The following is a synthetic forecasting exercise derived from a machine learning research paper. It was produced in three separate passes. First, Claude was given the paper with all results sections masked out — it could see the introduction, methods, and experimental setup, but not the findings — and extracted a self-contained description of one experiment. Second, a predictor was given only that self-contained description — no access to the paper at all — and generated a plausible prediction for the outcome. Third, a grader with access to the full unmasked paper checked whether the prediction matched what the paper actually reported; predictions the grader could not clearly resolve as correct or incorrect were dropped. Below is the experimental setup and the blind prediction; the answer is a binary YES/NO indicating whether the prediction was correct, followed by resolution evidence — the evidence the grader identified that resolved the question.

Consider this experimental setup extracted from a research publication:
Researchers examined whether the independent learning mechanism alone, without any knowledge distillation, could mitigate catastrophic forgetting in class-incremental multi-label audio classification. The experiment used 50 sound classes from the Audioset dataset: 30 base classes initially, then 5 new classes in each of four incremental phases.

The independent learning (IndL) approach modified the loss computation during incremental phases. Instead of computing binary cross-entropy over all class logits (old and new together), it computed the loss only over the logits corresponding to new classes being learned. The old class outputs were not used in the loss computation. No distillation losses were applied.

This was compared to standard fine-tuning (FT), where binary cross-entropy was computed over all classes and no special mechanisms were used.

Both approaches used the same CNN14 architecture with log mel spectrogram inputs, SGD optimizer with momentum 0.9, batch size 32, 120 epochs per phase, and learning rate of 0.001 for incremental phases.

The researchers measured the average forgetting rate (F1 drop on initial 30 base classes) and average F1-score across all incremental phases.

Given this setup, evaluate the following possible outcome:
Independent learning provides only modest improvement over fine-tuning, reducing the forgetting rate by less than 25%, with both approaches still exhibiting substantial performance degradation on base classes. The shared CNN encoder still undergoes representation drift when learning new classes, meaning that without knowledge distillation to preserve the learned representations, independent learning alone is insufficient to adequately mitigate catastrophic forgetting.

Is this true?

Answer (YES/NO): YES